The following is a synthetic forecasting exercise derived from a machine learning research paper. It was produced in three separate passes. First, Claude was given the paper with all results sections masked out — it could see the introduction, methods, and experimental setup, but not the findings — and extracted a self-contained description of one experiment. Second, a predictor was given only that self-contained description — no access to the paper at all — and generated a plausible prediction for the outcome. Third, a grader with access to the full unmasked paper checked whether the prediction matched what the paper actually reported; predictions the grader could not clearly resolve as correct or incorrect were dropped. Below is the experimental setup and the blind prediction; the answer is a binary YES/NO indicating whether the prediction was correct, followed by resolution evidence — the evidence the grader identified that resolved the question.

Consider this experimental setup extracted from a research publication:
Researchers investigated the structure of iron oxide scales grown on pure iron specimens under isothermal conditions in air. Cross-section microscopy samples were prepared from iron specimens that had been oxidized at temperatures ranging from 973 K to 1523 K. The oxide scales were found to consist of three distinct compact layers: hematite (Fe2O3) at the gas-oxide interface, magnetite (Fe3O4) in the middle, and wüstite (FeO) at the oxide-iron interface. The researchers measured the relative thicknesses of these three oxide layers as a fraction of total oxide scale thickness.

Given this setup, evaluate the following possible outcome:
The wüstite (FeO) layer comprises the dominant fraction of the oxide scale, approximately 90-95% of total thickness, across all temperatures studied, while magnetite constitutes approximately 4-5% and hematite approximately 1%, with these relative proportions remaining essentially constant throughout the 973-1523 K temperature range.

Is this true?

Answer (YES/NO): YES